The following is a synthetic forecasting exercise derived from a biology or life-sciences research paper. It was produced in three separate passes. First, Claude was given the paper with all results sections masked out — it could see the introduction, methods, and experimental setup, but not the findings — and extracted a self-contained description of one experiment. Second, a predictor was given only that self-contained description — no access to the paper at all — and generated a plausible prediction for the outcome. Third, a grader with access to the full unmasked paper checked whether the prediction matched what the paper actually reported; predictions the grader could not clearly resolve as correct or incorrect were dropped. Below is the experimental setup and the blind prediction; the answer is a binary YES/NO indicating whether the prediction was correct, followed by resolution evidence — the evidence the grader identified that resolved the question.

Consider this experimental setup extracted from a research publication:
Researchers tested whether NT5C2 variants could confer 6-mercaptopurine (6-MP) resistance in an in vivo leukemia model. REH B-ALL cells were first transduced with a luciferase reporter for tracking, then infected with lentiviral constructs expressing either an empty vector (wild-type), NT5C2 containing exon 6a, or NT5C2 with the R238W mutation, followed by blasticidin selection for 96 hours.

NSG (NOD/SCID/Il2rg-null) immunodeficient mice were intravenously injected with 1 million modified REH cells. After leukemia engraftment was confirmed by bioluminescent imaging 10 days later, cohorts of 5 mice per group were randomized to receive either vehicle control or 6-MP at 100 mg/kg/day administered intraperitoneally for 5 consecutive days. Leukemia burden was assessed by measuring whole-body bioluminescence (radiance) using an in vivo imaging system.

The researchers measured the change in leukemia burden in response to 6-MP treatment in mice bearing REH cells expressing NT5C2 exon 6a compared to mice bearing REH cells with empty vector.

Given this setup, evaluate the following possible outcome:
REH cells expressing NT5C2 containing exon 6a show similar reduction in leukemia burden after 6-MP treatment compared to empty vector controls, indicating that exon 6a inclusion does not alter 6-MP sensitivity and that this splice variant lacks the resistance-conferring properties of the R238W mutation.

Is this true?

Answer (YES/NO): NO